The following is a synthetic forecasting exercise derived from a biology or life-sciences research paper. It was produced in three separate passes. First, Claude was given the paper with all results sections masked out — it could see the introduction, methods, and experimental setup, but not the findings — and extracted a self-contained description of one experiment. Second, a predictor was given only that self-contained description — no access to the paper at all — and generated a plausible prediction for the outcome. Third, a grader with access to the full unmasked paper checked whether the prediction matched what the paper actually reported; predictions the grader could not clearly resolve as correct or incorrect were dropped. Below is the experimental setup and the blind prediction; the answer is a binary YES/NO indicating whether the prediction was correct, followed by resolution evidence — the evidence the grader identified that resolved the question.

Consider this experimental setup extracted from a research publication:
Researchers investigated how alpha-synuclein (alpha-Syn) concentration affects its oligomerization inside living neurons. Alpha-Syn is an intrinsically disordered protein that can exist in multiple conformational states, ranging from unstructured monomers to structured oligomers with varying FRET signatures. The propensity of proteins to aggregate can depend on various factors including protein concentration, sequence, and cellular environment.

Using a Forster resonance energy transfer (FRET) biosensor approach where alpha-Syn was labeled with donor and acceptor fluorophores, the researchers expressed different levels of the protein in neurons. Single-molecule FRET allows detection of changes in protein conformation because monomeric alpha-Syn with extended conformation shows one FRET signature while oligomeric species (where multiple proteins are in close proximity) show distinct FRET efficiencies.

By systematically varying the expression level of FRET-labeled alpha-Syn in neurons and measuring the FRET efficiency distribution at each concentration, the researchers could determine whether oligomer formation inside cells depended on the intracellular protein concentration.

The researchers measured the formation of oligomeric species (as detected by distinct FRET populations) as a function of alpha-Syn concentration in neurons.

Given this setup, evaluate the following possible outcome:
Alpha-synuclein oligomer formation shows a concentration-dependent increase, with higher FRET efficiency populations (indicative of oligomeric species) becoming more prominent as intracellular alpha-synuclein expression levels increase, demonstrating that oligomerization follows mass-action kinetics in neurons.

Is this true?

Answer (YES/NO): YES